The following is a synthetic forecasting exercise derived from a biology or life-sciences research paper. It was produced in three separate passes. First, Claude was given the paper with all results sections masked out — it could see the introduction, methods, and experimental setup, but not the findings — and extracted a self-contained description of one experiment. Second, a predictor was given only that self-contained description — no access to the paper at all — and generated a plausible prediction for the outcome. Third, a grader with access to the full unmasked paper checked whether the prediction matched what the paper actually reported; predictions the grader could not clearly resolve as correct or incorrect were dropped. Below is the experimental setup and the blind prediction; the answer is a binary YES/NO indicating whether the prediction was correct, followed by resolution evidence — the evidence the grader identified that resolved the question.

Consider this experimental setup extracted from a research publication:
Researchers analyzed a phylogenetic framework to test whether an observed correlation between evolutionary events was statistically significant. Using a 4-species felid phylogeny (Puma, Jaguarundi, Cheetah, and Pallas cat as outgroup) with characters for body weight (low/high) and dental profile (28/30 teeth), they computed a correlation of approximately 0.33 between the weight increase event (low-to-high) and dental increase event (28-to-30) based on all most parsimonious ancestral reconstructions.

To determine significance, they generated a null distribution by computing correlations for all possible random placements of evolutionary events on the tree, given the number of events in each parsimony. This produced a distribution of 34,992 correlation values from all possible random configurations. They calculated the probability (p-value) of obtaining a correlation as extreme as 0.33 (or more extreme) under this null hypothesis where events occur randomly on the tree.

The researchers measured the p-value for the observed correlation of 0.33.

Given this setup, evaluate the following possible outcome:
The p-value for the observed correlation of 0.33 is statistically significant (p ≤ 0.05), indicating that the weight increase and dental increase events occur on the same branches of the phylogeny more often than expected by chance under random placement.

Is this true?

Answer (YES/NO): NO